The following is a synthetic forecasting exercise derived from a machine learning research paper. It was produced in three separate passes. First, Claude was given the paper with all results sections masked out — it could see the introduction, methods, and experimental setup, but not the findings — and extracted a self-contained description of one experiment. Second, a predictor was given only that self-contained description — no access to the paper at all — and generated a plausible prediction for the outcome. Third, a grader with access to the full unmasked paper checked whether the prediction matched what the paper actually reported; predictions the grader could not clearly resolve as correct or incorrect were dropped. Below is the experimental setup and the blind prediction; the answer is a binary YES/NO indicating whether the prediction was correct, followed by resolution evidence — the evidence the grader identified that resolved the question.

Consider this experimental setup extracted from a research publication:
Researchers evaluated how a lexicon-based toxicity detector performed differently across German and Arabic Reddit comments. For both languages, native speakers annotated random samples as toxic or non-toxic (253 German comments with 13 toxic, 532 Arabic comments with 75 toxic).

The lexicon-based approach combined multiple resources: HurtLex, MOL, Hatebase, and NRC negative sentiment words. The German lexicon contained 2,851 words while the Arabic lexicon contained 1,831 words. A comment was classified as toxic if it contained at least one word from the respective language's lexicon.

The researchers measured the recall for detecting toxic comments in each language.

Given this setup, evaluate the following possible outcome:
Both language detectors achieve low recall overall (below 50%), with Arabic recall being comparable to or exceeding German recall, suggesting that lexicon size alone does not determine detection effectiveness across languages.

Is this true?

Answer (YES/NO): NO